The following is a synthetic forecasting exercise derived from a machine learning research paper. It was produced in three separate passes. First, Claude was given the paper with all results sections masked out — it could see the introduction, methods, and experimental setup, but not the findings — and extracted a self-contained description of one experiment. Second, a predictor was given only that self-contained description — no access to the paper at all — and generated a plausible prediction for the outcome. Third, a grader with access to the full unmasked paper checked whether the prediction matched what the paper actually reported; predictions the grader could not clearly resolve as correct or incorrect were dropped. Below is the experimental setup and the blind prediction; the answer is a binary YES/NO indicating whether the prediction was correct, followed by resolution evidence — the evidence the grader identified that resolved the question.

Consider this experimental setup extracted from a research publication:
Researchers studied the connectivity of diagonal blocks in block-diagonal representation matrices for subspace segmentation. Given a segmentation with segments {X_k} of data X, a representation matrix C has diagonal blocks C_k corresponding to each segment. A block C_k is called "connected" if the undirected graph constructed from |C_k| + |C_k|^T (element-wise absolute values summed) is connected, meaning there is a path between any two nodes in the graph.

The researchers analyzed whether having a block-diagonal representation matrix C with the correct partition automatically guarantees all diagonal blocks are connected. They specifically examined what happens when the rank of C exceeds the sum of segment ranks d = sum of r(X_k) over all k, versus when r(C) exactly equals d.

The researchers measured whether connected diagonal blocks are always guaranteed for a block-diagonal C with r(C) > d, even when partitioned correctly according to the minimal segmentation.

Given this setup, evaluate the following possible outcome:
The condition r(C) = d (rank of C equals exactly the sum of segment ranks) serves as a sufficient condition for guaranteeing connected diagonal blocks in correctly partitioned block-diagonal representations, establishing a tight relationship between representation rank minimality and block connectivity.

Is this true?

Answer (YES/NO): YES